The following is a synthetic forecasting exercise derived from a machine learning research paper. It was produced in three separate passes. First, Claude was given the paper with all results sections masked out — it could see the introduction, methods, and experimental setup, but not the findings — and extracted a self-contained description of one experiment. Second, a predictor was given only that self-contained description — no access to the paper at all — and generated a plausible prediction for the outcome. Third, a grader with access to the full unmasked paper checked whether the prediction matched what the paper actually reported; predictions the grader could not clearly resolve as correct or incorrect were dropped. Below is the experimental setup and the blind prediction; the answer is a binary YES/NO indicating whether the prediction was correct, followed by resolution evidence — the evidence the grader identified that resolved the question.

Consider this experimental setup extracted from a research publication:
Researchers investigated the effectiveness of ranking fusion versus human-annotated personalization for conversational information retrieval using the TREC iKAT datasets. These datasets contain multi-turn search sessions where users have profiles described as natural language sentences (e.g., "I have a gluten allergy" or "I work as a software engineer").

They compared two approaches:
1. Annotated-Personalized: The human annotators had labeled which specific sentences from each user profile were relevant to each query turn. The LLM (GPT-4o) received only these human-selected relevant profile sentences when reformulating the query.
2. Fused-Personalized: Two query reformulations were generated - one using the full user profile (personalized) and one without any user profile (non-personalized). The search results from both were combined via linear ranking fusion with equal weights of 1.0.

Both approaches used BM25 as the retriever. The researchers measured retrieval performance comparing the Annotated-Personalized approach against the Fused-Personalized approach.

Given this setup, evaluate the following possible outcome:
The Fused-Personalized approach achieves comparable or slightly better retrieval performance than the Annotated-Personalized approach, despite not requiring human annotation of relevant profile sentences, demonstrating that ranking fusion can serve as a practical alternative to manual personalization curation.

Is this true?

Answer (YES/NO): YES